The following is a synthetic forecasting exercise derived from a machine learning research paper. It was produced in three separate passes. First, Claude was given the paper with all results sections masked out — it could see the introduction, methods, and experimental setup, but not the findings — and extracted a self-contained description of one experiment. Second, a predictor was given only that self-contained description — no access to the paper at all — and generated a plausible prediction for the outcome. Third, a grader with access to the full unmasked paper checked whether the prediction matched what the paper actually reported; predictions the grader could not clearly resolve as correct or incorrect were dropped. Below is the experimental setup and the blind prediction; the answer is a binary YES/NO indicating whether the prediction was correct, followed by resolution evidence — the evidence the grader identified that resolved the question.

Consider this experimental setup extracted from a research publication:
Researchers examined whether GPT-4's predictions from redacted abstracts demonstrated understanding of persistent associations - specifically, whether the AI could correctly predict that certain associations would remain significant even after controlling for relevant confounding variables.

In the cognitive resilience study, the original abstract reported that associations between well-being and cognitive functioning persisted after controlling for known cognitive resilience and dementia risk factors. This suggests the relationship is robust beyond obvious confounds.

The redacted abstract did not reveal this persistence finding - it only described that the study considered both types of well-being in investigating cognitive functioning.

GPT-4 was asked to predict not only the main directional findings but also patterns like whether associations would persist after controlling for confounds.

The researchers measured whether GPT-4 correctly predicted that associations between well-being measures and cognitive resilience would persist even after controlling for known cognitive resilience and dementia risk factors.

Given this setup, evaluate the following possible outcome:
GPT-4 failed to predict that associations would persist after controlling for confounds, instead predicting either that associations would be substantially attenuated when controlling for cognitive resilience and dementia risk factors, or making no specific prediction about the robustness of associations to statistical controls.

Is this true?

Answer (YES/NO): NO